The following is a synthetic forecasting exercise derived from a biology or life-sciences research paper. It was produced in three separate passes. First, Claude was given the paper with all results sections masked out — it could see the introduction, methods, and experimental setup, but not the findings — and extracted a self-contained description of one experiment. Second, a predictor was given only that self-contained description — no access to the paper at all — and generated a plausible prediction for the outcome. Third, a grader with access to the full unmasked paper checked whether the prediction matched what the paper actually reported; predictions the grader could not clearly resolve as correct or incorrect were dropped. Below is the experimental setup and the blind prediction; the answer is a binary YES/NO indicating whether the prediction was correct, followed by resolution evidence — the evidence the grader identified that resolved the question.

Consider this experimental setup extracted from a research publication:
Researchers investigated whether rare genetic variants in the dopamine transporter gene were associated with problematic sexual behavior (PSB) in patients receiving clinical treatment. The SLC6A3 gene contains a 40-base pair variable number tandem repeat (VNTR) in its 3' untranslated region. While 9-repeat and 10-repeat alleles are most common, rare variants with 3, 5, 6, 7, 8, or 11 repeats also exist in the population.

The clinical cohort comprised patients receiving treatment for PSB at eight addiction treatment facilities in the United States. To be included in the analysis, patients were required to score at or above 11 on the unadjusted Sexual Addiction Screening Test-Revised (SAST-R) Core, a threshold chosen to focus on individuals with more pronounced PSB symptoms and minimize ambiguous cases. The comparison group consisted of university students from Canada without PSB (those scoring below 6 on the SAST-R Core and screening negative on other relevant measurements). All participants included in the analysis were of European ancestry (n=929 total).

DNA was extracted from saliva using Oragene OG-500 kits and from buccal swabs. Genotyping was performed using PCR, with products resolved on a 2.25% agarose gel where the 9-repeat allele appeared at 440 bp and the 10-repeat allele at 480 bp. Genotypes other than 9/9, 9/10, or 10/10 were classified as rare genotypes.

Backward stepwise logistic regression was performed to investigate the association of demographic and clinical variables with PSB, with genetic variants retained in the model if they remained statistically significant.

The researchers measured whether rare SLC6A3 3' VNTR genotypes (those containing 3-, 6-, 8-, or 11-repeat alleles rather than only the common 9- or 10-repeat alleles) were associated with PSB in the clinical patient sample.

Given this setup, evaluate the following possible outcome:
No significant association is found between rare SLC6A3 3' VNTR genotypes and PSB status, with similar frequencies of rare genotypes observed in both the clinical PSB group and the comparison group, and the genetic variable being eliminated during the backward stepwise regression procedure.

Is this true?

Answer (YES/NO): NO